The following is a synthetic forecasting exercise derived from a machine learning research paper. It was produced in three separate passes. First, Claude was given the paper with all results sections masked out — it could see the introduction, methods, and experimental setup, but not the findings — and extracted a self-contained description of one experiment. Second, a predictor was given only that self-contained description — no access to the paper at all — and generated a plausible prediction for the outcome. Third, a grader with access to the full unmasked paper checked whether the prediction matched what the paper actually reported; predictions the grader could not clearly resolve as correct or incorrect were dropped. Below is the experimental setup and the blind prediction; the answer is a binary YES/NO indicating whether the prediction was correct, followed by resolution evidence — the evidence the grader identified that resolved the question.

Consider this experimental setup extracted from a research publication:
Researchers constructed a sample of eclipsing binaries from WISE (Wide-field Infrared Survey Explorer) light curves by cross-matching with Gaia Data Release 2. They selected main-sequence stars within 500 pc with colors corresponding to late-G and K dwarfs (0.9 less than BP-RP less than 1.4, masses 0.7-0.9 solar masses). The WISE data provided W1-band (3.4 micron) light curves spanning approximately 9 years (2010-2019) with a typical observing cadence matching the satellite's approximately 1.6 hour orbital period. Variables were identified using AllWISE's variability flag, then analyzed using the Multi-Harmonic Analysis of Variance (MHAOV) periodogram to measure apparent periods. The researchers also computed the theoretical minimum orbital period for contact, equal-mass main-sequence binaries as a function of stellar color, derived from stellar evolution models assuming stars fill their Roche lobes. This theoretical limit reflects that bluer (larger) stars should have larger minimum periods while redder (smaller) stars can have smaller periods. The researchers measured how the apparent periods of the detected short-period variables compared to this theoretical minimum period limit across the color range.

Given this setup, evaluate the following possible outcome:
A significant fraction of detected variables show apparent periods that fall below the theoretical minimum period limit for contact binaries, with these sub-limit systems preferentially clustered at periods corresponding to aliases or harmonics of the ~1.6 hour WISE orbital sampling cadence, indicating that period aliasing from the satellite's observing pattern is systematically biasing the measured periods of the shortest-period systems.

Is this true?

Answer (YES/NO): NO